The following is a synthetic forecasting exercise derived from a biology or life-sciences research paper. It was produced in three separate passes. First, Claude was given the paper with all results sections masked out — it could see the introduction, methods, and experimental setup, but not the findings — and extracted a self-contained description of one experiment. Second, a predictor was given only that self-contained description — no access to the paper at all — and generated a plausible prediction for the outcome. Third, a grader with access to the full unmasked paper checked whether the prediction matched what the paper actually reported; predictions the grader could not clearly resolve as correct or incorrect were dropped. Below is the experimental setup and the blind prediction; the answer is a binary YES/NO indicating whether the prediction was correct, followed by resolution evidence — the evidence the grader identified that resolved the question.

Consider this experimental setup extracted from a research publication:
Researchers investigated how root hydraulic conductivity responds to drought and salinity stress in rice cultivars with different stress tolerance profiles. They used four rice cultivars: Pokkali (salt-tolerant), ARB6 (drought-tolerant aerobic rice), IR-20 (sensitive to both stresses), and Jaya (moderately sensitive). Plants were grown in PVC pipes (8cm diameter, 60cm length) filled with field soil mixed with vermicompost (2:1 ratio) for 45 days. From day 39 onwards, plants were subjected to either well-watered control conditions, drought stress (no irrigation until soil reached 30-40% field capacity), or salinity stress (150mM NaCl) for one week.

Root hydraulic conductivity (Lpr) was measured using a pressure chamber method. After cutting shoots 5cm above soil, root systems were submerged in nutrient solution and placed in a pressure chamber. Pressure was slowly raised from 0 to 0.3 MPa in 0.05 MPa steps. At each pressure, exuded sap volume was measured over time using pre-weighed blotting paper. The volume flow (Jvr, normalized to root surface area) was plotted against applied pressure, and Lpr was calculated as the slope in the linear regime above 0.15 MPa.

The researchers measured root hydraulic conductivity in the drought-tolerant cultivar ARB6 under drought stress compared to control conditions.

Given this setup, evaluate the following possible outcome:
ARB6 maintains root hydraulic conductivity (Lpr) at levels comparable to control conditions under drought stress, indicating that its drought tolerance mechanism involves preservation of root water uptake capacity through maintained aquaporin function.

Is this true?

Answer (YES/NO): NO